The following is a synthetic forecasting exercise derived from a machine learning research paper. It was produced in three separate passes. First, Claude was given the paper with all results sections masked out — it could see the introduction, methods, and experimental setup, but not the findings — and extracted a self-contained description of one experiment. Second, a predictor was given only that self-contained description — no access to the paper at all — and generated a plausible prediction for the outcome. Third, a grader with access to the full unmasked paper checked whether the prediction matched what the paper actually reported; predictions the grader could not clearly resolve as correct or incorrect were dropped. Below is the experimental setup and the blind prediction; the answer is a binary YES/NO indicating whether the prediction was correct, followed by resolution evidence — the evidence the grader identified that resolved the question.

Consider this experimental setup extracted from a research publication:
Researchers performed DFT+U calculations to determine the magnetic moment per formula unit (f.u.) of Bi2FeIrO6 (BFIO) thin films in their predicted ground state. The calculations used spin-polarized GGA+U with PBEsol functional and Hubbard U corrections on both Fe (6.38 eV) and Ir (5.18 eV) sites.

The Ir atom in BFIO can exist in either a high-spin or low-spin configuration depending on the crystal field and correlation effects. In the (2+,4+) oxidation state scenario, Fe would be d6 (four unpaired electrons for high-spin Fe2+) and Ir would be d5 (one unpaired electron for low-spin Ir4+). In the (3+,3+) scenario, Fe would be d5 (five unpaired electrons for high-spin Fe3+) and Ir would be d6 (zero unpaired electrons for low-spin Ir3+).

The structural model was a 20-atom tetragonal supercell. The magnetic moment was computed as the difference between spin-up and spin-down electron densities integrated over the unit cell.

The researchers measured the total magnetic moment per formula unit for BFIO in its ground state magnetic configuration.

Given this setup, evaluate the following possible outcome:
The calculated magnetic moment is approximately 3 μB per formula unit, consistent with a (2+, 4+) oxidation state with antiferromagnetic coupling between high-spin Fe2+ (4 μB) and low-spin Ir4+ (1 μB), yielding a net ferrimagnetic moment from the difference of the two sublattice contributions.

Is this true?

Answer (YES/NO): NO